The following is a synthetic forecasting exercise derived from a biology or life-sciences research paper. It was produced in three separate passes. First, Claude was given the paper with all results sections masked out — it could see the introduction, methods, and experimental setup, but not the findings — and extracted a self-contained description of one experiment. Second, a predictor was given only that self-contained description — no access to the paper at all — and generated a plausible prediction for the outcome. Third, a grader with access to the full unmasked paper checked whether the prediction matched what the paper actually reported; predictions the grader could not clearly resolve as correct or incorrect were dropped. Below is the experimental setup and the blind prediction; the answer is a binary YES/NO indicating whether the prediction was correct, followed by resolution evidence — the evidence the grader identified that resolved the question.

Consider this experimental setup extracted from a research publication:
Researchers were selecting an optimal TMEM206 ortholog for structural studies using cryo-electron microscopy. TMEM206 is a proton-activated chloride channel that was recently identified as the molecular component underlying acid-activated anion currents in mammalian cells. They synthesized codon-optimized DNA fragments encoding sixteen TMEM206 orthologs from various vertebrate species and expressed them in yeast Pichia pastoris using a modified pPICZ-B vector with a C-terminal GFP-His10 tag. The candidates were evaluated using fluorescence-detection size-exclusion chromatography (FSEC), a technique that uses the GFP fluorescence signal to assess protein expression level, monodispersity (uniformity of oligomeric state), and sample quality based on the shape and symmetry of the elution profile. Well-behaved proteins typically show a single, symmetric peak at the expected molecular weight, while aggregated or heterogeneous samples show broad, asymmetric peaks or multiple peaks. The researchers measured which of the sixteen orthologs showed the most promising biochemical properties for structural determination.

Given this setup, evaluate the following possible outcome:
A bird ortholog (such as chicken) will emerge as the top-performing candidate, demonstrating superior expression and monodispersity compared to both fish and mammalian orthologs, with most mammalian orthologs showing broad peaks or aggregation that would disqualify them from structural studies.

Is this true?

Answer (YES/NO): NO